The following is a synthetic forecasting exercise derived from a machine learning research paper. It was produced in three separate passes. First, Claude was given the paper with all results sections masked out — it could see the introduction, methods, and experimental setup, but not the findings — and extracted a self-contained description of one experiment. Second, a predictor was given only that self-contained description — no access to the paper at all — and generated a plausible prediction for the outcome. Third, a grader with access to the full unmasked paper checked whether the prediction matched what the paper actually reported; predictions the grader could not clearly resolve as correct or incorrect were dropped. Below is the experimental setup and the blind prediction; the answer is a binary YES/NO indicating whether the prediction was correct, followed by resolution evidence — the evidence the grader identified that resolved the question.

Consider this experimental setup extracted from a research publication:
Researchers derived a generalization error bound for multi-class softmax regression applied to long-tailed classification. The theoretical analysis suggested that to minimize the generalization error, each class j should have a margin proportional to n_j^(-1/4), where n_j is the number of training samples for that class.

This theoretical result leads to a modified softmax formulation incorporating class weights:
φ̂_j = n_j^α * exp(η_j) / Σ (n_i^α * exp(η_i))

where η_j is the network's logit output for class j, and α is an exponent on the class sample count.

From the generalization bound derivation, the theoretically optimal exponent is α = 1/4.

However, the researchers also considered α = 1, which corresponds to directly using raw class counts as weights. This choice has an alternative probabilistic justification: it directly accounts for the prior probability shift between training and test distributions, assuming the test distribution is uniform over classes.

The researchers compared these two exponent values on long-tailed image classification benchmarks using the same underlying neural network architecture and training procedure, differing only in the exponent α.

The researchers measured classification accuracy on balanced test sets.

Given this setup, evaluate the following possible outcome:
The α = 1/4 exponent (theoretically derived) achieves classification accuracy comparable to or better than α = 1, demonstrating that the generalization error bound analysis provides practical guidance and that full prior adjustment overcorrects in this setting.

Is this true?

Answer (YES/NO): NO